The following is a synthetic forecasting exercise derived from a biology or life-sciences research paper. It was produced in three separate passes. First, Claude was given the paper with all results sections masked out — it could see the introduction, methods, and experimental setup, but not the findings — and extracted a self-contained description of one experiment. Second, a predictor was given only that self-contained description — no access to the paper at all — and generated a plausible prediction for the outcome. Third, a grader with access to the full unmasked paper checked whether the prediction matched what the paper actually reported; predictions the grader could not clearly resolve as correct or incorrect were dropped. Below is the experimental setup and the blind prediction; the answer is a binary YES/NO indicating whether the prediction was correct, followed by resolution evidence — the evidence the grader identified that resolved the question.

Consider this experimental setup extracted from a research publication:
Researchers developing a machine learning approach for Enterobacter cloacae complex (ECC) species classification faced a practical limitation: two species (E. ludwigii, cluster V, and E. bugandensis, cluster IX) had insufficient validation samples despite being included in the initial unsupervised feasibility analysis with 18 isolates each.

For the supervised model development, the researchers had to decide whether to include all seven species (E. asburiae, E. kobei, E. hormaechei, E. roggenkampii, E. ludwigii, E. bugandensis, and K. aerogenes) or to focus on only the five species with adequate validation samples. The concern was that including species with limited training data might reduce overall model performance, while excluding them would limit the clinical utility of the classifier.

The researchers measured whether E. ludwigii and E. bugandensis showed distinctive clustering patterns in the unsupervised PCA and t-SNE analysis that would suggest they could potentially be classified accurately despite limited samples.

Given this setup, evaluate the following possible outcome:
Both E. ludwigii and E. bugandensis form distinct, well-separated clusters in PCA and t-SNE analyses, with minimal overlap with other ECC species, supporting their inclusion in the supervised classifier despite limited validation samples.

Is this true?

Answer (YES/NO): NO